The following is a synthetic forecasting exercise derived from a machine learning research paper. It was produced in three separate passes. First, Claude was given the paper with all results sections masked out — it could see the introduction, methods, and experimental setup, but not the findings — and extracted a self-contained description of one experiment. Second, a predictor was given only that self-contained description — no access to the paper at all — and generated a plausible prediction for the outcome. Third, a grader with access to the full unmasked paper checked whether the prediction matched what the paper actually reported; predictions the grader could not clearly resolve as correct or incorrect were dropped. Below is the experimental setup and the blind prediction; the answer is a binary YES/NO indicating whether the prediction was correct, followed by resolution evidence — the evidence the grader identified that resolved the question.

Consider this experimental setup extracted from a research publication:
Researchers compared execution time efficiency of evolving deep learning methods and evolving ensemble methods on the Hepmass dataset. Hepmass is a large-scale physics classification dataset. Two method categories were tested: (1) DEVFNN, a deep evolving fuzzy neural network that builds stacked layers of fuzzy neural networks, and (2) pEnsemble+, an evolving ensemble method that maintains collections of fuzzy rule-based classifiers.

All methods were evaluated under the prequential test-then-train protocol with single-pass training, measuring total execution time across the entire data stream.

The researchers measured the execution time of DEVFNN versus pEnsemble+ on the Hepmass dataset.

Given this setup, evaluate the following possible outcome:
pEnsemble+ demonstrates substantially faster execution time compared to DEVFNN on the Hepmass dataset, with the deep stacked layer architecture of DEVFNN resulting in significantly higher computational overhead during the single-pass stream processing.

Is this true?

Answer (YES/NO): NO